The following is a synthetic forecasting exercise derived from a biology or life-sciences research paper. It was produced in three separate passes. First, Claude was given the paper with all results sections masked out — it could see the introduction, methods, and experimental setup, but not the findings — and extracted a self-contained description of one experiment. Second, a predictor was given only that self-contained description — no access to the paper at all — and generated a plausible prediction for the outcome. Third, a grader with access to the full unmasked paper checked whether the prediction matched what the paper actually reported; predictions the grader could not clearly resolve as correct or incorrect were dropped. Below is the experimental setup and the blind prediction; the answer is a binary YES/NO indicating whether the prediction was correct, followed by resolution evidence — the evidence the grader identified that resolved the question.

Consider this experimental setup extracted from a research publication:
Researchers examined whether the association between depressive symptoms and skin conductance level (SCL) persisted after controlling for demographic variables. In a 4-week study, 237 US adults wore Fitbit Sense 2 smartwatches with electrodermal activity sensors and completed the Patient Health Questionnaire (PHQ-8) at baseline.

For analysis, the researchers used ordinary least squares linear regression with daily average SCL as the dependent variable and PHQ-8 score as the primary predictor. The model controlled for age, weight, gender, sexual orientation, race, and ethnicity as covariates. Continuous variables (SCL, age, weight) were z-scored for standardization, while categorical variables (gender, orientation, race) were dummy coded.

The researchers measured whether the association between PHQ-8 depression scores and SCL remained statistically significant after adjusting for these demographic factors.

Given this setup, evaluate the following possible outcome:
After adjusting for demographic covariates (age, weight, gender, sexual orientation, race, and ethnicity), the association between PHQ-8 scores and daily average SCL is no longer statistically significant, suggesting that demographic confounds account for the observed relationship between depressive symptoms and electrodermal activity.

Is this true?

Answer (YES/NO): NO